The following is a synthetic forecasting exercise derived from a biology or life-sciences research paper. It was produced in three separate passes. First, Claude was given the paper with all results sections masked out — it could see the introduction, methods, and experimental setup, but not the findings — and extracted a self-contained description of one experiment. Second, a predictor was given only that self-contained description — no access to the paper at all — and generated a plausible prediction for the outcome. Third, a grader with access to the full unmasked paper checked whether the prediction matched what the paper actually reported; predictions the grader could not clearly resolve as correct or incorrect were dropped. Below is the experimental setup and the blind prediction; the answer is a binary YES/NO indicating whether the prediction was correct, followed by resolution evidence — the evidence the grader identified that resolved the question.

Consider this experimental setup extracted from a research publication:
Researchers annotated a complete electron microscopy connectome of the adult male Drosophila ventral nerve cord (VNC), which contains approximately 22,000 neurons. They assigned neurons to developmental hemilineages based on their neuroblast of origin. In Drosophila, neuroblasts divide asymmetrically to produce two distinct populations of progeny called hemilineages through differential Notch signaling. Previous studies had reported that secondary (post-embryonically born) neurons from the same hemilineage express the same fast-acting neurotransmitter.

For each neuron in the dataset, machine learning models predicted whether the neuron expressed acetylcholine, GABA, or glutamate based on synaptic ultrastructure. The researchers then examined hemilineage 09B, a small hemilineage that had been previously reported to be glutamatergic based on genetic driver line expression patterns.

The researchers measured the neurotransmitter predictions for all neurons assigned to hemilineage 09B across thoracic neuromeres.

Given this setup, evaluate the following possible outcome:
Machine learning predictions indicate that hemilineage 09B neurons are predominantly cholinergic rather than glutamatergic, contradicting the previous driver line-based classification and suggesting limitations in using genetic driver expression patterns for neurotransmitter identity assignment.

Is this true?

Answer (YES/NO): NO